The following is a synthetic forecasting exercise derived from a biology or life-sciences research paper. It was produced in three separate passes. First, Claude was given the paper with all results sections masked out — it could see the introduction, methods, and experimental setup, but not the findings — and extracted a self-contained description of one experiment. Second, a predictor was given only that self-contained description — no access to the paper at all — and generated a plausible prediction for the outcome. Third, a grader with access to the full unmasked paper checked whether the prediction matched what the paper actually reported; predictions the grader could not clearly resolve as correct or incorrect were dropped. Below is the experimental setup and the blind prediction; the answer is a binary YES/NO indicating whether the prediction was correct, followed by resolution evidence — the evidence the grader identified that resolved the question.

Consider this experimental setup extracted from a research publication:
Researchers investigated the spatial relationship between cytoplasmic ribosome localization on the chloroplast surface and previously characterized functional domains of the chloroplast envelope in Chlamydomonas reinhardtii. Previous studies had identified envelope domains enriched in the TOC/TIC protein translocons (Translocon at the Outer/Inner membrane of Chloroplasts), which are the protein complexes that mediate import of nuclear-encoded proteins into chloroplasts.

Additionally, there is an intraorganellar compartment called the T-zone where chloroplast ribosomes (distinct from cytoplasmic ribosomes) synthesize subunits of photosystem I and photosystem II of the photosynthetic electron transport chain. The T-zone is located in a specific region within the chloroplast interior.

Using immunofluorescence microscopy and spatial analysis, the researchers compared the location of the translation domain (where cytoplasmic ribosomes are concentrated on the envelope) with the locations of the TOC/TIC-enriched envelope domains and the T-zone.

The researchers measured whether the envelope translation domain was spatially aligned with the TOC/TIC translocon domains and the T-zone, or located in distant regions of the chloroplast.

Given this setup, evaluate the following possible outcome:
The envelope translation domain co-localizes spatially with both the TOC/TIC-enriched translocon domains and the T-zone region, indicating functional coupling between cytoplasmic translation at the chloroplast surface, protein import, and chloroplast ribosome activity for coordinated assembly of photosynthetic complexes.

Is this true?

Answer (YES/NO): YES